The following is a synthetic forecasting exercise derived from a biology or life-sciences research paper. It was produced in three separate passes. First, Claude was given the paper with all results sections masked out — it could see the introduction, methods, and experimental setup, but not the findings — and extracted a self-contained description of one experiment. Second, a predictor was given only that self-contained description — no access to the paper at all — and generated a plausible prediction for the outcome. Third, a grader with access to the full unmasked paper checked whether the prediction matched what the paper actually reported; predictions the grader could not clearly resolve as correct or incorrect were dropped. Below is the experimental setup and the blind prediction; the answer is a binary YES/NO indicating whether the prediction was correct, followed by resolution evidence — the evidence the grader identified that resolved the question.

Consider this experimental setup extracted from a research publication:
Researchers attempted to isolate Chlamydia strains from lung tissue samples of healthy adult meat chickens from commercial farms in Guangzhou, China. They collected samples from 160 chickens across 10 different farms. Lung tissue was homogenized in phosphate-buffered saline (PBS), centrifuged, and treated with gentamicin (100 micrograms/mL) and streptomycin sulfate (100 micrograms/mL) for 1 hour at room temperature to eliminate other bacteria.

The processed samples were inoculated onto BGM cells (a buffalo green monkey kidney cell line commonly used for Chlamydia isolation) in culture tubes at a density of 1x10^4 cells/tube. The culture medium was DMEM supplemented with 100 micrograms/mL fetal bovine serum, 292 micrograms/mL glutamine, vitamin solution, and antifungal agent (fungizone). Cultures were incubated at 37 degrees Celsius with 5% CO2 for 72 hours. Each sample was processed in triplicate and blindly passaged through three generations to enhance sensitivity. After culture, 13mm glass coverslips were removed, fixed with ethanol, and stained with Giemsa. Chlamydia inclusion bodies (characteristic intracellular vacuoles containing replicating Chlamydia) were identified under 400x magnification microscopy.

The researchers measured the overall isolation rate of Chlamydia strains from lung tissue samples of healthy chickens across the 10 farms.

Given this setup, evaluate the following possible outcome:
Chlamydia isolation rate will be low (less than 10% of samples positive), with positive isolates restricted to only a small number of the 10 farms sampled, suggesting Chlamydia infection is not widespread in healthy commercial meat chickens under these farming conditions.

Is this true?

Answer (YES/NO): NO